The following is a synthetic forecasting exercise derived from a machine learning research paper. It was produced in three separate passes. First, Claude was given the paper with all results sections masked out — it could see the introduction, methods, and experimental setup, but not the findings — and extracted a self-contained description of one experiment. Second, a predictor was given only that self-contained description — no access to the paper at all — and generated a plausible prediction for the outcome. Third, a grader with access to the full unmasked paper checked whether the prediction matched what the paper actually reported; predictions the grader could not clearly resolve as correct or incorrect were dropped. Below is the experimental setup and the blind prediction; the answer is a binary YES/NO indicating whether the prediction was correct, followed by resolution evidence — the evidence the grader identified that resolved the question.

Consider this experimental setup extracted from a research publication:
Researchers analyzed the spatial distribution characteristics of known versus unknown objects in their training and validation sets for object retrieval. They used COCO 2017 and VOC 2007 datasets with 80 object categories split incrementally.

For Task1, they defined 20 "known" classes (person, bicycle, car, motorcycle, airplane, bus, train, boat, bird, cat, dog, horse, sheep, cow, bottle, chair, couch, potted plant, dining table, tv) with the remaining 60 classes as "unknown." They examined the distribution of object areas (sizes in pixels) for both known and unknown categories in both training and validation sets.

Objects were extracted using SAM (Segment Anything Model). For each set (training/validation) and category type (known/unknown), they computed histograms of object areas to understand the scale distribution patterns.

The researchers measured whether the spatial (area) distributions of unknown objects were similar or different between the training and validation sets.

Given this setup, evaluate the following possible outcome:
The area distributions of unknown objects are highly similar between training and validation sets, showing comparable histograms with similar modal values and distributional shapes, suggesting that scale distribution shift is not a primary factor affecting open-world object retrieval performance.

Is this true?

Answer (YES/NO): NO